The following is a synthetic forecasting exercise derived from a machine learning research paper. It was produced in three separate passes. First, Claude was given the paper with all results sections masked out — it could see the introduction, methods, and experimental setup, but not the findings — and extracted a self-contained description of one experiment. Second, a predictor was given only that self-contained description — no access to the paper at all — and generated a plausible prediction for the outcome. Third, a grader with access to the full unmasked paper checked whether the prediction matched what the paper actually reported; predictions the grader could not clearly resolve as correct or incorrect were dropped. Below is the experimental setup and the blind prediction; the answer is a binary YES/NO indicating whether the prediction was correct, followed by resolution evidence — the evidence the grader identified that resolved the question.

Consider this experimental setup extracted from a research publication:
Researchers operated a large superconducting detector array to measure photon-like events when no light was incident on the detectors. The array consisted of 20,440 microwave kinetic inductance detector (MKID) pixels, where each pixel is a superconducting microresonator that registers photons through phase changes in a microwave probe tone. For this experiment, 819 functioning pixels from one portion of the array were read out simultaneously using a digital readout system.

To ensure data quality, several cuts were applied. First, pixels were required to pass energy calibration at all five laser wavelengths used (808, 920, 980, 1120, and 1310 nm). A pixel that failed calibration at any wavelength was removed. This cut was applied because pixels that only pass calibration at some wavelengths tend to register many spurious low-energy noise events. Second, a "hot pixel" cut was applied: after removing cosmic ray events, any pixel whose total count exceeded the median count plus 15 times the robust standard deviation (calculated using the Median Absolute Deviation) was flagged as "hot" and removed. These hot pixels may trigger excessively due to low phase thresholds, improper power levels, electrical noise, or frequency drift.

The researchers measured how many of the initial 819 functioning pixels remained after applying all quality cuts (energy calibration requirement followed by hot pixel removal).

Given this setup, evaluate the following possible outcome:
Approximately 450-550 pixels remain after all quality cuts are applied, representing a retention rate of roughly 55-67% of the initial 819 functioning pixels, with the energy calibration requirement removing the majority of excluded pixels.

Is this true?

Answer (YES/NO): NO